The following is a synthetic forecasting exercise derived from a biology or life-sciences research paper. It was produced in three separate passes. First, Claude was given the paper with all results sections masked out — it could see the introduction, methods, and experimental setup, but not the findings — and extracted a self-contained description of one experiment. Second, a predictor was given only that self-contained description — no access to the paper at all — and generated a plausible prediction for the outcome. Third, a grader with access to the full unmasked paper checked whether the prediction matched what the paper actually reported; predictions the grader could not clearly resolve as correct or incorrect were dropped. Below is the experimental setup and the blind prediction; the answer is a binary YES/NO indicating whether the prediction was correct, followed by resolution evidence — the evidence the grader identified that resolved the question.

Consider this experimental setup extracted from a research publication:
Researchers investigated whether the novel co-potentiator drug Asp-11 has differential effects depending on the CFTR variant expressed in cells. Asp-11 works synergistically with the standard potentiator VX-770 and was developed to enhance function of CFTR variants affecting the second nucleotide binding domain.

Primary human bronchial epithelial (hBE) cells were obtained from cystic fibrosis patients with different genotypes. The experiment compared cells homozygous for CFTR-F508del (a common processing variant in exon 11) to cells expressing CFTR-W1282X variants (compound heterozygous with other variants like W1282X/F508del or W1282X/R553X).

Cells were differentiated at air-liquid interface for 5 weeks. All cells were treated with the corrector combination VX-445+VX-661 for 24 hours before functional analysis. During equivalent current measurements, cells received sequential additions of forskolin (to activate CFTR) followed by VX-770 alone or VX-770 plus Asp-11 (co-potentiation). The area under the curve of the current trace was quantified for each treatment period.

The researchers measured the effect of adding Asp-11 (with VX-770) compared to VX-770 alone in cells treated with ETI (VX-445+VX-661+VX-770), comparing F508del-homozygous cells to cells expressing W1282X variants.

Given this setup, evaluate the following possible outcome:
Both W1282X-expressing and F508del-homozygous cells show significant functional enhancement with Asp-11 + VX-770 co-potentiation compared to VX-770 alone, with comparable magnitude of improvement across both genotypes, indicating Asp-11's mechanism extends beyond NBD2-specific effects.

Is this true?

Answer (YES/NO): NO